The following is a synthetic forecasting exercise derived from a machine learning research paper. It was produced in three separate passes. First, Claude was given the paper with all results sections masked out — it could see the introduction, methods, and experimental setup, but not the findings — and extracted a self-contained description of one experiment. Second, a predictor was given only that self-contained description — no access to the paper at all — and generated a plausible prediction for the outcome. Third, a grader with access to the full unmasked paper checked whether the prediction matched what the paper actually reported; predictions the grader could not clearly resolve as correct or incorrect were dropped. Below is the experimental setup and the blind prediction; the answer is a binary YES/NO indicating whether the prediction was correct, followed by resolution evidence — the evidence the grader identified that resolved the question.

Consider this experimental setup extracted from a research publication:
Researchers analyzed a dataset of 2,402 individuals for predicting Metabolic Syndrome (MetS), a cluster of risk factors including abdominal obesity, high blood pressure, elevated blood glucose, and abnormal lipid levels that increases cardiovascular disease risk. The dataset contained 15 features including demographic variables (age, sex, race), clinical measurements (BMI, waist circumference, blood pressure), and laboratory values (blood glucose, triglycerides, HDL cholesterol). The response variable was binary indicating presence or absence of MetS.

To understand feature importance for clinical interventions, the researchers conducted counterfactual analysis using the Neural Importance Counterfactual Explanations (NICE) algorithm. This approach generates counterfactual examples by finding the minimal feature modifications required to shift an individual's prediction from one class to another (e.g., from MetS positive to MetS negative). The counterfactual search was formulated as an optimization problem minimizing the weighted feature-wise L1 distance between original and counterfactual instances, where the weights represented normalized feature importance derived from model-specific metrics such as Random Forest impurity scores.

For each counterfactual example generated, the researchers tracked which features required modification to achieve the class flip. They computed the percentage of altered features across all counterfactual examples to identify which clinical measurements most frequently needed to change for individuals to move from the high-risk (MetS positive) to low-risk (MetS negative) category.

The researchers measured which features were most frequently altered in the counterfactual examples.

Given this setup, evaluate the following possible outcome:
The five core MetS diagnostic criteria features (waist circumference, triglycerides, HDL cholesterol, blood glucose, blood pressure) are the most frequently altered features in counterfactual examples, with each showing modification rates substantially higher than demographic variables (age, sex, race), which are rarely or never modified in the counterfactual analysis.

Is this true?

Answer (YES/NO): NO